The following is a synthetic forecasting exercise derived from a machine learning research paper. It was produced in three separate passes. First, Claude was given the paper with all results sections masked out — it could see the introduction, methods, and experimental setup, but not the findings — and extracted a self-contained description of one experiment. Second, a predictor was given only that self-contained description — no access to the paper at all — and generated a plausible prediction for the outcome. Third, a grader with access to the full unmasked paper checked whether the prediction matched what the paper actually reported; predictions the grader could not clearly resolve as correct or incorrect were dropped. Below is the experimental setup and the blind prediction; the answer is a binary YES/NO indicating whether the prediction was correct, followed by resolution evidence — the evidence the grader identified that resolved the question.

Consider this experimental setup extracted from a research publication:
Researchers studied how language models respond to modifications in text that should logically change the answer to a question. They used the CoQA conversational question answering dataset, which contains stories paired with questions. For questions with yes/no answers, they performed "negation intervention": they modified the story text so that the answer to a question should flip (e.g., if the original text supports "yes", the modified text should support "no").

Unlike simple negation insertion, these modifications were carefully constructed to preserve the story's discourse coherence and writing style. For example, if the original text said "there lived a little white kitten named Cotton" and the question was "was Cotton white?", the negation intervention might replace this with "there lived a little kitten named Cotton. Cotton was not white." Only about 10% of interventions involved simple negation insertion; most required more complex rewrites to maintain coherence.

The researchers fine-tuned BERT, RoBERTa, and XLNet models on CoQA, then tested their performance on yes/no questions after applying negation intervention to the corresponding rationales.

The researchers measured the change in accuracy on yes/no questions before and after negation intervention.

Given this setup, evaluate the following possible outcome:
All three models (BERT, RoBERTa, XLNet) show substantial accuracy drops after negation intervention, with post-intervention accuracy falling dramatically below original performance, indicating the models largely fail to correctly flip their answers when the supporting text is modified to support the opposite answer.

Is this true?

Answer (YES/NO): YES